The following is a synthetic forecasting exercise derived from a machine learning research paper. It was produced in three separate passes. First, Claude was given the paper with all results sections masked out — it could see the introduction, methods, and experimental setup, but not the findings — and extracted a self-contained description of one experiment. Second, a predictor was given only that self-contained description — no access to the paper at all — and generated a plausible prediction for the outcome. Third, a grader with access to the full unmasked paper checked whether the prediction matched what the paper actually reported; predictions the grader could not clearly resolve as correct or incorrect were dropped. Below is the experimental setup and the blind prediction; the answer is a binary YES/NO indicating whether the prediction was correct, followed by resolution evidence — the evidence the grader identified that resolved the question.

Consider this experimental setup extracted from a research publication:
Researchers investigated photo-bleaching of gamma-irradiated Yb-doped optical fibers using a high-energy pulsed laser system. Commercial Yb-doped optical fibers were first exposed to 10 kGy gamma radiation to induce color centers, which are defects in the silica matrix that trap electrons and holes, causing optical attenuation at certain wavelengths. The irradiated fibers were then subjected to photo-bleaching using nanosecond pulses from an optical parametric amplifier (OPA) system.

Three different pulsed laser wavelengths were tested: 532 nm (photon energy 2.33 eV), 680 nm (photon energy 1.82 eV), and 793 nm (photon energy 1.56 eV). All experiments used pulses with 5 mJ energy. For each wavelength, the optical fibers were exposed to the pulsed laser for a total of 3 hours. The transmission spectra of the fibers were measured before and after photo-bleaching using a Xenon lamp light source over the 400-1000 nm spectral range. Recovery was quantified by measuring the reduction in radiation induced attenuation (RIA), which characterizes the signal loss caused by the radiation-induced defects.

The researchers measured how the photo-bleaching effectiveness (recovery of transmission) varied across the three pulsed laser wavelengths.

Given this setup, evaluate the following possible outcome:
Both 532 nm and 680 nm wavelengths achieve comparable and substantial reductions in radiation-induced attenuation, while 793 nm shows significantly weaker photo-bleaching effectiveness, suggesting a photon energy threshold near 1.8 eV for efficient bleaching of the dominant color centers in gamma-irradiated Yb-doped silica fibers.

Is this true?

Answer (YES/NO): NO